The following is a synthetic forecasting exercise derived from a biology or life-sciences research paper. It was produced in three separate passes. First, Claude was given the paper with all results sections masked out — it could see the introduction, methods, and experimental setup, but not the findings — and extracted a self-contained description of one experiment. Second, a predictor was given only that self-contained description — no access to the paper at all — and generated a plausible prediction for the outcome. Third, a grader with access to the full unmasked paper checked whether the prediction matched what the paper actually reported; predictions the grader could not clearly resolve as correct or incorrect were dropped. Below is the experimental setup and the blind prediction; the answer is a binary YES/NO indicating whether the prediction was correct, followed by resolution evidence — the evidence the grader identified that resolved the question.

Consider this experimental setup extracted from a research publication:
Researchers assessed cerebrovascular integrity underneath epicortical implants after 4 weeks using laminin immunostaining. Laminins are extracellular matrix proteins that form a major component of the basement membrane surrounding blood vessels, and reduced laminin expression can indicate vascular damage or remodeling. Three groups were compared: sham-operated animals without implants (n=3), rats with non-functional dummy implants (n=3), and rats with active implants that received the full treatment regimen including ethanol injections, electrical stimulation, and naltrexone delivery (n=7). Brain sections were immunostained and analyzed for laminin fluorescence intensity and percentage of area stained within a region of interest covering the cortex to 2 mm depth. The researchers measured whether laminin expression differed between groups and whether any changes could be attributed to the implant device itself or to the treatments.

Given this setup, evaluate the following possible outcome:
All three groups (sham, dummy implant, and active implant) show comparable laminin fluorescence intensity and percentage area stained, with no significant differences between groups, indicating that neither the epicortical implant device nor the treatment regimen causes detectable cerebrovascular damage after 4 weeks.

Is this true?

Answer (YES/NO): NO